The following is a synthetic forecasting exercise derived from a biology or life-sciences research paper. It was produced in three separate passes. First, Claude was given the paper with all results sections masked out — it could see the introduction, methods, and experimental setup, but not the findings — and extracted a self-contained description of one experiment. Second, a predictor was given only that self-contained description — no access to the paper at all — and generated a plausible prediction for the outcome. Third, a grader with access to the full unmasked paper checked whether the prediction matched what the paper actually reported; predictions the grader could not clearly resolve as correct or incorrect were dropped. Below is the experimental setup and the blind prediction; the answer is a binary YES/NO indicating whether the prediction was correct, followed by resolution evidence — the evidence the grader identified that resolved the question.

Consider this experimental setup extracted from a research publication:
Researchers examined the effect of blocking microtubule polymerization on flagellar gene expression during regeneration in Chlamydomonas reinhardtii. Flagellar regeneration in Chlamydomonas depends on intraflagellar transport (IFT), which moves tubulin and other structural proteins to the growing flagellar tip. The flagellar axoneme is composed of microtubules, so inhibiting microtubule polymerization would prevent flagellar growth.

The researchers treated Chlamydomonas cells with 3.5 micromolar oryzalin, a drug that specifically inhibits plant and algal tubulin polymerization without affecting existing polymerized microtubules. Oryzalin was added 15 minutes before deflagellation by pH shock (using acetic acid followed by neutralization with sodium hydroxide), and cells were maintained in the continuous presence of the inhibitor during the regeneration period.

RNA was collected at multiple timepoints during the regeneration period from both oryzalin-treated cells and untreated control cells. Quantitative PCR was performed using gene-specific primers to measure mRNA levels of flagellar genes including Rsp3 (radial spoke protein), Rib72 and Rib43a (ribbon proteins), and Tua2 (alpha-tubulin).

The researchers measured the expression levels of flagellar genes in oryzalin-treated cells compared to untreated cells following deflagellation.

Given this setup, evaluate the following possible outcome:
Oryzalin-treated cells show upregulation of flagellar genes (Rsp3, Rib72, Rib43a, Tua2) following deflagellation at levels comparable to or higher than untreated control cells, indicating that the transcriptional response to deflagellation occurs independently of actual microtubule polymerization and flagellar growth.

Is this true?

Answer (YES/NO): NO